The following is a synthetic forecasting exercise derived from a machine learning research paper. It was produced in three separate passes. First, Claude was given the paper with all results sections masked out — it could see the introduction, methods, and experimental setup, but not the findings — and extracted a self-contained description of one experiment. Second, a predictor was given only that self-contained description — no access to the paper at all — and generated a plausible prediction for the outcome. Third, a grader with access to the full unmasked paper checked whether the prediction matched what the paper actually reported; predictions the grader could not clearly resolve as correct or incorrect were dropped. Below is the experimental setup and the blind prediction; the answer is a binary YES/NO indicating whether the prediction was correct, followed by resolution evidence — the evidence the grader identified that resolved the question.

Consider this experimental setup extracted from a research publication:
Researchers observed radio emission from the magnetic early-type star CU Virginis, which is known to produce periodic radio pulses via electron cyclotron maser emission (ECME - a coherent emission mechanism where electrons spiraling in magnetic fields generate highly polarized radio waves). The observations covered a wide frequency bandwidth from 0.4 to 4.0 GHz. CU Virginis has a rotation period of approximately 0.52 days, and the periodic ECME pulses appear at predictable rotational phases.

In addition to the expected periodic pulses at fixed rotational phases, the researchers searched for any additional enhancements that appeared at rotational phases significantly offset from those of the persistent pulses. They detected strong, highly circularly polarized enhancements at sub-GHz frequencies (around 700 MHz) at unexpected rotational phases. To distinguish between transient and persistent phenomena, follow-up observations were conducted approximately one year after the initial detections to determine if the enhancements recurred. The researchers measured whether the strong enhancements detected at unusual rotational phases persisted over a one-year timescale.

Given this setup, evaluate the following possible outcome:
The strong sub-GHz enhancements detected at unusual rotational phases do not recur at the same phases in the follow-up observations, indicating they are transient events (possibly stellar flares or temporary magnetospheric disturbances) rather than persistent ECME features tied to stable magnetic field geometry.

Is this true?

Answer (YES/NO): YES